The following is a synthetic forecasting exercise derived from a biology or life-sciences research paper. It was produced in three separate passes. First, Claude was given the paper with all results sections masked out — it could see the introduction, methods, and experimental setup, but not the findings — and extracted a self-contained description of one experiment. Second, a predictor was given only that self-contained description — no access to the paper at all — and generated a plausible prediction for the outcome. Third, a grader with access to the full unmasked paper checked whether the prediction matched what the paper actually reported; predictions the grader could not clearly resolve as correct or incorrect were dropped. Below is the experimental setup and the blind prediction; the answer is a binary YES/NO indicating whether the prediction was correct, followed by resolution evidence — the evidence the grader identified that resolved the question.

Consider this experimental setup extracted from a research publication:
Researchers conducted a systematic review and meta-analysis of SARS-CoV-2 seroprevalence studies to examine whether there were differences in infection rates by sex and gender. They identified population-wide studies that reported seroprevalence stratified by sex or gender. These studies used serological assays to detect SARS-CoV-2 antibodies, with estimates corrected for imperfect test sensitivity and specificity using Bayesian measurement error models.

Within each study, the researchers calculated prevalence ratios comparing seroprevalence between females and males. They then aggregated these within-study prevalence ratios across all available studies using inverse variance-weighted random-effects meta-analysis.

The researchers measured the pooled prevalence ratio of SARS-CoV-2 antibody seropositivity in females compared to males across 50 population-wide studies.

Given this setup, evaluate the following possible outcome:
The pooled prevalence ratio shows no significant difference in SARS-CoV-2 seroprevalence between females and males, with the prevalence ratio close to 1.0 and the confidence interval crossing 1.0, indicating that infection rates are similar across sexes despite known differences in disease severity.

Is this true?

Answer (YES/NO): YES